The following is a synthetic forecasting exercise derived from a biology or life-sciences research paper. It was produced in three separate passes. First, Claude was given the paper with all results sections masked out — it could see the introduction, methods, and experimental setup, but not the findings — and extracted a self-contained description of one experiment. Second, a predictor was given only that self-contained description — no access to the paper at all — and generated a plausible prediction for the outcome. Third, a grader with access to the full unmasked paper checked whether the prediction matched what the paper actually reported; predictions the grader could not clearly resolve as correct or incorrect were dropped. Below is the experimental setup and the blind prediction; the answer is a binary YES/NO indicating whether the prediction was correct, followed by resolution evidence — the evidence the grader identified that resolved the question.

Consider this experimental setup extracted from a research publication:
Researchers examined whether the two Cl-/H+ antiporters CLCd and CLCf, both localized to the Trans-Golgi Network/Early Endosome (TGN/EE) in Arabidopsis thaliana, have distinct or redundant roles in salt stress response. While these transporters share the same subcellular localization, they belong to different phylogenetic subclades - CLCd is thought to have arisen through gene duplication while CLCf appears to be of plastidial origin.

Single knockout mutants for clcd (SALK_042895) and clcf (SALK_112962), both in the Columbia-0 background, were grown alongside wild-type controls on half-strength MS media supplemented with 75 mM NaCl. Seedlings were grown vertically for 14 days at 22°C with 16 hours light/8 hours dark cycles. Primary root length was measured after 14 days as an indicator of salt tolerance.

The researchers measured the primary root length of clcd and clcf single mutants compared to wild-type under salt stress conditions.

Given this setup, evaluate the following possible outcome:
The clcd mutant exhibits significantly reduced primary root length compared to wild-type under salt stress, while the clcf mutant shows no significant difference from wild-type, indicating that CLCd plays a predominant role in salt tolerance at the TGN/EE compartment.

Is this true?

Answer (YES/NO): YES